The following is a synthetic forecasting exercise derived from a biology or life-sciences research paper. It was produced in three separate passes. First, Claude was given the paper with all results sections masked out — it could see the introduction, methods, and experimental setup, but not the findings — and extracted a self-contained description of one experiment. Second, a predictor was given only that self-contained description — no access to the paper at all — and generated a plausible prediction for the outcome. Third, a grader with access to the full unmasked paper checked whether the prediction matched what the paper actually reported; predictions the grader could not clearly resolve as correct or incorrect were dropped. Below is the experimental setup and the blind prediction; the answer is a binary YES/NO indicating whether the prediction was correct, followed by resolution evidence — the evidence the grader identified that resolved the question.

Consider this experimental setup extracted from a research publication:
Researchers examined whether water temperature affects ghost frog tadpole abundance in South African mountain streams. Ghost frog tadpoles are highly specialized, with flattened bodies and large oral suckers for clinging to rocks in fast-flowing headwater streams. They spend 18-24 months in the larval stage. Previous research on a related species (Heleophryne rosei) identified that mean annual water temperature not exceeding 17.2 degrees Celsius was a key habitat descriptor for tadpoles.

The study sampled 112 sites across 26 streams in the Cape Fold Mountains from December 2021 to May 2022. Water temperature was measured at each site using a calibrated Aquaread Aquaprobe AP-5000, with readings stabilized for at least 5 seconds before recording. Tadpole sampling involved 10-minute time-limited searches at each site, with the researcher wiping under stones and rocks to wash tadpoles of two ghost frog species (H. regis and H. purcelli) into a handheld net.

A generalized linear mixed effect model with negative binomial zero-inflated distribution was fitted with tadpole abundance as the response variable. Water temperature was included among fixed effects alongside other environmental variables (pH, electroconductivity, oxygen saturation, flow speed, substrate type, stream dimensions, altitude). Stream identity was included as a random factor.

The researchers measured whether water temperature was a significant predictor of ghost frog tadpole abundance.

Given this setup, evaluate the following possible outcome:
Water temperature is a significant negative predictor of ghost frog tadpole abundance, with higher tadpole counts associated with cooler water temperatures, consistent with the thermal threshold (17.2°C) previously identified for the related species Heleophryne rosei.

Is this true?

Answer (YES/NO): NO